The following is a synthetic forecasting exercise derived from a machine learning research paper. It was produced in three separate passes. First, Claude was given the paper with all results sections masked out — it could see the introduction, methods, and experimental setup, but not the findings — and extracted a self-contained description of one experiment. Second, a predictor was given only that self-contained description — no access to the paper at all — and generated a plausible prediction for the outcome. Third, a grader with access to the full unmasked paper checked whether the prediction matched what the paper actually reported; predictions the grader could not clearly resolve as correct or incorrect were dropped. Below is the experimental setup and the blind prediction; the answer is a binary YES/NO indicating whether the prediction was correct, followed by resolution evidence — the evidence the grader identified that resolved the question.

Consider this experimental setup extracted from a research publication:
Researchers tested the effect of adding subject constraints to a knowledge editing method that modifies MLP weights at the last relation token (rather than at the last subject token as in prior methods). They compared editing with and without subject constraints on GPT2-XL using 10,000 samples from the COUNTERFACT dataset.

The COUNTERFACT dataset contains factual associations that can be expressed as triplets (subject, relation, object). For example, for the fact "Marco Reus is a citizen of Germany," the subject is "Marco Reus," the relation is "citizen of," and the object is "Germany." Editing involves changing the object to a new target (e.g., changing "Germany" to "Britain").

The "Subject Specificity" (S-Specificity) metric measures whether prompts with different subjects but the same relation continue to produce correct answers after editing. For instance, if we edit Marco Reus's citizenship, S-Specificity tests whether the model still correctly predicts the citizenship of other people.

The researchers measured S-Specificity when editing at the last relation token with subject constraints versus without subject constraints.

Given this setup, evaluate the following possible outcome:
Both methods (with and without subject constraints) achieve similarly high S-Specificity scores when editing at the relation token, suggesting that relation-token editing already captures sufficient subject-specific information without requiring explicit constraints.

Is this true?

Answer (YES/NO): NO